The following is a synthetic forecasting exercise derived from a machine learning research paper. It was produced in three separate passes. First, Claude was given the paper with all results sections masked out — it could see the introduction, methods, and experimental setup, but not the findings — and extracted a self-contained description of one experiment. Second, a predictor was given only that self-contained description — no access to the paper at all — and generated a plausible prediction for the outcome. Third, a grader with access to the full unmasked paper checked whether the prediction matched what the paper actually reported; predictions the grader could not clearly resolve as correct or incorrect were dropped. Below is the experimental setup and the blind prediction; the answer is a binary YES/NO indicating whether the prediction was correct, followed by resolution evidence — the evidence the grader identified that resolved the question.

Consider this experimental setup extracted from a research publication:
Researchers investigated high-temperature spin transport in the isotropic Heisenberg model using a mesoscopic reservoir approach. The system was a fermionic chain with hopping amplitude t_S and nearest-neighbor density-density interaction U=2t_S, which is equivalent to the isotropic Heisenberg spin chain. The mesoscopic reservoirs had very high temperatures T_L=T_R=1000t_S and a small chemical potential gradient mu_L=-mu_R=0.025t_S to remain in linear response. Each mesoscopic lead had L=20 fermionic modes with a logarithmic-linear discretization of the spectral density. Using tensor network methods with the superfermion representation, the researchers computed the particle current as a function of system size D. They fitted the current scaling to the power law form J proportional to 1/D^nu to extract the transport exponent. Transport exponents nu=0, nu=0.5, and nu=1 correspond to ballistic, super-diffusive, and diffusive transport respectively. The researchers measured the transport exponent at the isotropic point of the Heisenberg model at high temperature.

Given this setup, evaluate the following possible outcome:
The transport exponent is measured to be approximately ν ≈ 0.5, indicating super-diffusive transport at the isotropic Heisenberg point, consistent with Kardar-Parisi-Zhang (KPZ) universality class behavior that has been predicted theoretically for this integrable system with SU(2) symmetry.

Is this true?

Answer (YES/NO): YES